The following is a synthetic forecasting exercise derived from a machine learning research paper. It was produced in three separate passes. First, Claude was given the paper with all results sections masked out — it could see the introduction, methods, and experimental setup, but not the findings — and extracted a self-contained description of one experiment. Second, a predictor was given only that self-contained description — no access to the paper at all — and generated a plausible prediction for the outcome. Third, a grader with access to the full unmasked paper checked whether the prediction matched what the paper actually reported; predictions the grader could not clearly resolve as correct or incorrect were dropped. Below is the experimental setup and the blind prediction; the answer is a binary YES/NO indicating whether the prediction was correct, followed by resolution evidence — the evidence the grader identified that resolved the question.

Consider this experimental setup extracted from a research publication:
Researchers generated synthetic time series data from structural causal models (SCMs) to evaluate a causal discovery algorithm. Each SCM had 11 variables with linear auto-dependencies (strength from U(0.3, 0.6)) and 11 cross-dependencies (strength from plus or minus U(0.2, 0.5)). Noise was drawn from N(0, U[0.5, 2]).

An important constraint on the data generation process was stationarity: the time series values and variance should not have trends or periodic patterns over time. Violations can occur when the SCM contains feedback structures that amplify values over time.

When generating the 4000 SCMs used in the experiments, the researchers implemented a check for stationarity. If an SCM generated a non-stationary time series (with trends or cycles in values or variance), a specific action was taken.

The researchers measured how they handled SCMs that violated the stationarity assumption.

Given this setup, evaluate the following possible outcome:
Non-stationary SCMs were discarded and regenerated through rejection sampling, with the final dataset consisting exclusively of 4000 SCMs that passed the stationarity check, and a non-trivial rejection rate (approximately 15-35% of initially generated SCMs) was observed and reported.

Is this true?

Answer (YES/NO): NO